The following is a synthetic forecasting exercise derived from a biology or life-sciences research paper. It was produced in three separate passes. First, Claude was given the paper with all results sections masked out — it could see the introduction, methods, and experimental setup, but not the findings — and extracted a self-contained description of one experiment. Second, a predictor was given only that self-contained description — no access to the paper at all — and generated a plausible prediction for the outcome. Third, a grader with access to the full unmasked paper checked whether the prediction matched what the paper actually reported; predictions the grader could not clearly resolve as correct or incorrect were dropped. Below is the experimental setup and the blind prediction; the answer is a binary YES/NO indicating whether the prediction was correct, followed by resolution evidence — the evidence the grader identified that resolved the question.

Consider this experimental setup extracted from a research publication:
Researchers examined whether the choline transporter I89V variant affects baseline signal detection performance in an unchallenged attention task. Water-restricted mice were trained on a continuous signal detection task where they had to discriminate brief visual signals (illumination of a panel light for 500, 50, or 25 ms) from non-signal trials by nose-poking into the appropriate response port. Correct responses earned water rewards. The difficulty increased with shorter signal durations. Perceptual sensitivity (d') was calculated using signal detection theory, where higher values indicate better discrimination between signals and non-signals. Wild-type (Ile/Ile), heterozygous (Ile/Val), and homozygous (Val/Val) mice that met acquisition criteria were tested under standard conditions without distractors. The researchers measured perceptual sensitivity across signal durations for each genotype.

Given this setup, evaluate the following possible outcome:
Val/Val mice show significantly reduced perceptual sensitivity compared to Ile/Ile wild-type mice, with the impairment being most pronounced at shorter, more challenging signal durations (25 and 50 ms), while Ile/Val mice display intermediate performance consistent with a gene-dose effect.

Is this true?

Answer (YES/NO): NO